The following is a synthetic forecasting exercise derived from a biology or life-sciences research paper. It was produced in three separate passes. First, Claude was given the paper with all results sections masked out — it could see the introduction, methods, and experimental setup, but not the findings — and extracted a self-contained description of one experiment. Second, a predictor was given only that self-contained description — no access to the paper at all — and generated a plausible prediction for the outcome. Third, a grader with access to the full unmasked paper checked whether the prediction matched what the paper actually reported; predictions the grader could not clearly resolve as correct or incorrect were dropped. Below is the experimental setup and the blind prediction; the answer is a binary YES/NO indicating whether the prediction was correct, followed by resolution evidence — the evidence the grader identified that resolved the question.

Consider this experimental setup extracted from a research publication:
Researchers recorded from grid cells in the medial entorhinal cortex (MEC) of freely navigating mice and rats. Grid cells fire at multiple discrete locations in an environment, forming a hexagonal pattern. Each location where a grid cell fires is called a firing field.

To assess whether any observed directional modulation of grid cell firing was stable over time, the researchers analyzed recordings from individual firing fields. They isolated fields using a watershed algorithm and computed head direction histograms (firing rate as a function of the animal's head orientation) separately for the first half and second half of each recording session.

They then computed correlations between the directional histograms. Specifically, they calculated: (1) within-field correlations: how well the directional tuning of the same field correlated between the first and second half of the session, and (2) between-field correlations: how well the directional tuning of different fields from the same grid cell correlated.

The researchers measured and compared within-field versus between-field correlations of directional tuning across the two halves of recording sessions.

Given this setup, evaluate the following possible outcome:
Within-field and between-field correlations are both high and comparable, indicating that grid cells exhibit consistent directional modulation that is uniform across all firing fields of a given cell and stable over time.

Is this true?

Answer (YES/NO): NO